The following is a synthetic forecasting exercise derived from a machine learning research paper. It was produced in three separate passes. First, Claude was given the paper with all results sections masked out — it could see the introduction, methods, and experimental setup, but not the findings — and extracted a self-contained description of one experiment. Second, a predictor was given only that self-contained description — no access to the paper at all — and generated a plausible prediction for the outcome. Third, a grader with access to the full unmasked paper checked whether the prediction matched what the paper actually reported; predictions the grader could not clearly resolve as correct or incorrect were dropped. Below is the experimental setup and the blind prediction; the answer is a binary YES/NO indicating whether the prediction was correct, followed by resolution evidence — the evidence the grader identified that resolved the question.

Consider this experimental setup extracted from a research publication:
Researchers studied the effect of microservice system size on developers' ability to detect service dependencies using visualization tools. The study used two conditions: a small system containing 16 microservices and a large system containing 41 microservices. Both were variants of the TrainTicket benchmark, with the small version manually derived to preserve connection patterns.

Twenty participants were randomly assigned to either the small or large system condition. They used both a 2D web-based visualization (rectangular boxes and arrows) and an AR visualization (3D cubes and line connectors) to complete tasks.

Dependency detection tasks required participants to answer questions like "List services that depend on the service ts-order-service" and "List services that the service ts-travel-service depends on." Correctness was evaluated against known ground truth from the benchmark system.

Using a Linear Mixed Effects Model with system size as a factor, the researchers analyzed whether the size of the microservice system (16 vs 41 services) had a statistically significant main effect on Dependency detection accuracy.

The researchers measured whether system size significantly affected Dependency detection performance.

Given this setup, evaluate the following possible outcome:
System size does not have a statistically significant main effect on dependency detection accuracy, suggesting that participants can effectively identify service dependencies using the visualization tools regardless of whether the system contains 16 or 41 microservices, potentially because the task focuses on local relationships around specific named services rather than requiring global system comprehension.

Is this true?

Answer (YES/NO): NO